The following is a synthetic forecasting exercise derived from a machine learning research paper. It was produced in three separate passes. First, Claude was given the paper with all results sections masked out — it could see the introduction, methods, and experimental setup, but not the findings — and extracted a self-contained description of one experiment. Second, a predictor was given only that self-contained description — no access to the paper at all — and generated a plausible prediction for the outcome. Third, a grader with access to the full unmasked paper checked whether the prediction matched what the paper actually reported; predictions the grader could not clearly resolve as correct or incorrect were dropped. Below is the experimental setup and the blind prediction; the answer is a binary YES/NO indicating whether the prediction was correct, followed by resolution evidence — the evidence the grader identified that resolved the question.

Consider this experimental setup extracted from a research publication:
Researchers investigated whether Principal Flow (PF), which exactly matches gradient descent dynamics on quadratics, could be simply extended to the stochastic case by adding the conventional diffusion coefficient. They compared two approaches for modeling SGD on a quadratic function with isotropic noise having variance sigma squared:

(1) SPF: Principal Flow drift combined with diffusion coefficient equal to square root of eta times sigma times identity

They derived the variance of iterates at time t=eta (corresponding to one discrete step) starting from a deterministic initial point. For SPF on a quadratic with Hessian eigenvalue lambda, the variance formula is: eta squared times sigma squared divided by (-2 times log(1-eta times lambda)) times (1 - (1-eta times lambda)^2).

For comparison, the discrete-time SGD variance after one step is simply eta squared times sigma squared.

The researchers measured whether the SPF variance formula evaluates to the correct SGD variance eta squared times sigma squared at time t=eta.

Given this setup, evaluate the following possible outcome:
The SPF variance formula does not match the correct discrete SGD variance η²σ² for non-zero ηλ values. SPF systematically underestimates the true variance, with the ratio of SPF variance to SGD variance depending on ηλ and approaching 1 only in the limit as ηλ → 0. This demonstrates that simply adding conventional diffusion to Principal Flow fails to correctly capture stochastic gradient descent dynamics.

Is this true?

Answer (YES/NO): YES